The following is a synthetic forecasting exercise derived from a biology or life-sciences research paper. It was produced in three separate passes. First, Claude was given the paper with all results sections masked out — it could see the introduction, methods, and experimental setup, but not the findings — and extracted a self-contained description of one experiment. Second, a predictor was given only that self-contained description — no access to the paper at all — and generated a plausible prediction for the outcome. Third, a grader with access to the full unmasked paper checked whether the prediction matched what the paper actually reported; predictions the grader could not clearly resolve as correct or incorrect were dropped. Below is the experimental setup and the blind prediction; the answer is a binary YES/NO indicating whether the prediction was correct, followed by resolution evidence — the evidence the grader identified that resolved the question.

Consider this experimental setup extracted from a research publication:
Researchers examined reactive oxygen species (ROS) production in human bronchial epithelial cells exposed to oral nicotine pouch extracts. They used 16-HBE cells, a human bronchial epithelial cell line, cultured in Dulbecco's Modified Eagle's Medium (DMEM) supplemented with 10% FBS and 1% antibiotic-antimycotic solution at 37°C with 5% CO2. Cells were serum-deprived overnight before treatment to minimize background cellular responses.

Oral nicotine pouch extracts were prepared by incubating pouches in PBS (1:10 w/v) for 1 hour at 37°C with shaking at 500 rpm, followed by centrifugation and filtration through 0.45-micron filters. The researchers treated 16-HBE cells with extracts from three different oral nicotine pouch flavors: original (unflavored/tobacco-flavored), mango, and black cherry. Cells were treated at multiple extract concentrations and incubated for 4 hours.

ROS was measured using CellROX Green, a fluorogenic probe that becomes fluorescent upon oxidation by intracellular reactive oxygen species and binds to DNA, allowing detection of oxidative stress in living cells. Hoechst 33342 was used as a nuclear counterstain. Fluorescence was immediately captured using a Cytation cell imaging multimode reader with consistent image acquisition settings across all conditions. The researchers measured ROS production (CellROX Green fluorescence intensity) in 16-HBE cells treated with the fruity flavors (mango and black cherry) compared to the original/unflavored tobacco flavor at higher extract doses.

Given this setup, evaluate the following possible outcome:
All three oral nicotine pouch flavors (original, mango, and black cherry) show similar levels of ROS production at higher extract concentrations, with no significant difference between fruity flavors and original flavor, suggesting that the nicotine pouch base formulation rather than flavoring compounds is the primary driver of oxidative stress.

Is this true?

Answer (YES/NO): NO